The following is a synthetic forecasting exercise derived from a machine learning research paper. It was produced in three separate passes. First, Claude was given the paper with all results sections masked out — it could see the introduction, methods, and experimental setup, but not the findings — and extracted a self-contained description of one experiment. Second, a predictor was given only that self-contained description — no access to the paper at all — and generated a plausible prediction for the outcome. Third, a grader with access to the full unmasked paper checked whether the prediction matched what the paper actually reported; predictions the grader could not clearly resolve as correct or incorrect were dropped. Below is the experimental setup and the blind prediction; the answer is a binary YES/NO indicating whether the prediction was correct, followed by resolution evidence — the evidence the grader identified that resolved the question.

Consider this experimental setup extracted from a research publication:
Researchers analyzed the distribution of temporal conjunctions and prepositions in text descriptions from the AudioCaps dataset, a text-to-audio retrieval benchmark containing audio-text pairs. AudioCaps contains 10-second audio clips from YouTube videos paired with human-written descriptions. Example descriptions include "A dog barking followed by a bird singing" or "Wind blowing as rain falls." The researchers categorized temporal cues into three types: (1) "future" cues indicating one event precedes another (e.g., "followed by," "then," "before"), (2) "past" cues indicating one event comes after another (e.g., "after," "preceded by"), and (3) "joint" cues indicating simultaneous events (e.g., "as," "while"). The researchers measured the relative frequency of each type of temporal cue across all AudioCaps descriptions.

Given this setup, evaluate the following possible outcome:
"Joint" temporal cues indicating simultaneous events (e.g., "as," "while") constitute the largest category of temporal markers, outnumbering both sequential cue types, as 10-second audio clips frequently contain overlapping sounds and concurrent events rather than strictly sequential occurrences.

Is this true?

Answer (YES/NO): NO